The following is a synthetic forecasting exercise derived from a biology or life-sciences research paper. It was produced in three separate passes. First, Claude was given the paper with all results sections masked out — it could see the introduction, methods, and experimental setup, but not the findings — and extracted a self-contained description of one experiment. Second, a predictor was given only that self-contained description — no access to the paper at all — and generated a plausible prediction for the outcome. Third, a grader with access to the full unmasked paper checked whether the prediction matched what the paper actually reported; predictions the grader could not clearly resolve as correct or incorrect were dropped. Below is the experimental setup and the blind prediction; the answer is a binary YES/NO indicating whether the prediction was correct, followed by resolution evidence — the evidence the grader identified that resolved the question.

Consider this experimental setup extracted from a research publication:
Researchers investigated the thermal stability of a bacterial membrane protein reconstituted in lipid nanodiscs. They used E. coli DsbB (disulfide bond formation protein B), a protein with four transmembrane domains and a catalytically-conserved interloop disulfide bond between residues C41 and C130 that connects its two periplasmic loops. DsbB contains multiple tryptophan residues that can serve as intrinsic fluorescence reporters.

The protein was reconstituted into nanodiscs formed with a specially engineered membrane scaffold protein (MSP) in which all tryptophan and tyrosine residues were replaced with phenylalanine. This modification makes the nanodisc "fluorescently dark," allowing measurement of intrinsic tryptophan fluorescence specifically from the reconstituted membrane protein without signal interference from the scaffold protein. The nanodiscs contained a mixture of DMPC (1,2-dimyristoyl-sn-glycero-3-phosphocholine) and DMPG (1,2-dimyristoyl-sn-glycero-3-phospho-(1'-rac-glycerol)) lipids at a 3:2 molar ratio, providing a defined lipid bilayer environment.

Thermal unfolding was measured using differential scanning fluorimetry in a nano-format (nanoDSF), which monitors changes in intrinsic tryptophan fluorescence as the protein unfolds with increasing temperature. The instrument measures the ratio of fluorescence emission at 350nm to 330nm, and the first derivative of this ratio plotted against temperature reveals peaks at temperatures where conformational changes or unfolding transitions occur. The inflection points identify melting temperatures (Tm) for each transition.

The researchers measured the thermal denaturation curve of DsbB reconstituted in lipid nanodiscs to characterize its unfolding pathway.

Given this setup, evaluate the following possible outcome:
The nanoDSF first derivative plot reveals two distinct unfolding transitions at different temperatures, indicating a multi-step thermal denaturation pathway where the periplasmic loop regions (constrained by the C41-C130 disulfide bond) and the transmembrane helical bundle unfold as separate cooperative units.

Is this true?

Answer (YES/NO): NO